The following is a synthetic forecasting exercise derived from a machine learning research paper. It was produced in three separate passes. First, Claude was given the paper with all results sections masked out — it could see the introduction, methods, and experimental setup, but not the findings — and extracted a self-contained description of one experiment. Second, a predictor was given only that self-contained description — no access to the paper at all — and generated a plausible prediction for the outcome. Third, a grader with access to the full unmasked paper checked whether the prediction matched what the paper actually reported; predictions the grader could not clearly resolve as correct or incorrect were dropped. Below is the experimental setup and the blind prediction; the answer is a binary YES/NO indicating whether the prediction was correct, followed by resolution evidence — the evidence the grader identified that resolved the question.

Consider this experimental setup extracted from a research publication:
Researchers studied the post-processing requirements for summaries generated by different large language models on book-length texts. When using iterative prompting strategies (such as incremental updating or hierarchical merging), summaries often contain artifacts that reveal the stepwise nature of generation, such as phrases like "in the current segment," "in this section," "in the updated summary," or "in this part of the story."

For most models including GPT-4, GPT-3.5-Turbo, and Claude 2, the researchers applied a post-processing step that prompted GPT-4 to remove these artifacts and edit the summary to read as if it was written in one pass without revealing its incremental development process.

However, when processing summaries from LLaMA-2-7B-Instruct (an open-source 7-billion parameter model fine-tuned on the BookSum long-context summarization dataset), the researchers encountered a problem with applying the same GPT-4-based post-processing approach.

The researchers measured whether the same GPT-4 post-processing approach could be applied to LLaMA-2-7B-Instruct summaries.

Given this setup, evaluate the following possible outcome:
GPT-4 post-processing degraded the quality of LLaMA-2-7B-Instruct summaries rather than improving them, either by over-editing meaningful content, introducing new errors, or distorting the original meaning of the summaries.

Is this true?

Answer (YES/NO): NO